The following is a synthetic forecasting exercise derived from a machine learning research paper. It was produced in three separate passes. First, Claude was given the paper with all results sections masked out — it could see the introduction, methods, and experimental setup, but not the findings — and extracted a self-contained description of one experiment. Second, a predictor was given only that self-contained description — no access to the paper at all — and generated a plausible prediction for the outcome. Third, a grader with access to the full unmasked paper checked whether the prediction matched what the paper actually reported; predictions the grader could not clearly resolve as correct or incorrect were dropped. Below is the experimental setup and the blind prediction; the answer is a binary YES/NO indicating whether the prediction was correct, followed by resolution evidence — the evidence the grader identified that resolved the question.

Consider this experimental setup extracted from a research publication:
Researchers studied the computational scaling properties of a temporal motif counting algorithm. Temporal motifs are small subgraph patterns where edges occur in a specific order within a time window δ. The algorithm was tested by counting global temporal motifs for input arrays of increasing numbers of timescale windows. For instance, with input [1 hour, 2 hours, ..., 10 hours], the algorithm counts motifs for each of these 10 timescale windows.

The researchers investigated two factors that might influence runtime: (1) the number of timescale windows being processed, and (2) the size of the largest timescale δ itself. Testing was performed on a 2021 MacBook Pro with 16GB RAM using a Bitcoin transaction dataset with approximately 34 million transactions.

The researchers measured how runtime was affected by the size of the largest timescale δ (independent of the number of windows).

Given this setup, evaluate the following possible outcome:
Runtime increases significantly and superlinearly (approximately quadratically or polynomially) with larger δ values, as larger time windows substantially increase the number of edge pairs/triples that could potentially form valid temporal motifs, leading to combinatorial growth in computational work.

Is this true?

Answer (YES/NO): NO